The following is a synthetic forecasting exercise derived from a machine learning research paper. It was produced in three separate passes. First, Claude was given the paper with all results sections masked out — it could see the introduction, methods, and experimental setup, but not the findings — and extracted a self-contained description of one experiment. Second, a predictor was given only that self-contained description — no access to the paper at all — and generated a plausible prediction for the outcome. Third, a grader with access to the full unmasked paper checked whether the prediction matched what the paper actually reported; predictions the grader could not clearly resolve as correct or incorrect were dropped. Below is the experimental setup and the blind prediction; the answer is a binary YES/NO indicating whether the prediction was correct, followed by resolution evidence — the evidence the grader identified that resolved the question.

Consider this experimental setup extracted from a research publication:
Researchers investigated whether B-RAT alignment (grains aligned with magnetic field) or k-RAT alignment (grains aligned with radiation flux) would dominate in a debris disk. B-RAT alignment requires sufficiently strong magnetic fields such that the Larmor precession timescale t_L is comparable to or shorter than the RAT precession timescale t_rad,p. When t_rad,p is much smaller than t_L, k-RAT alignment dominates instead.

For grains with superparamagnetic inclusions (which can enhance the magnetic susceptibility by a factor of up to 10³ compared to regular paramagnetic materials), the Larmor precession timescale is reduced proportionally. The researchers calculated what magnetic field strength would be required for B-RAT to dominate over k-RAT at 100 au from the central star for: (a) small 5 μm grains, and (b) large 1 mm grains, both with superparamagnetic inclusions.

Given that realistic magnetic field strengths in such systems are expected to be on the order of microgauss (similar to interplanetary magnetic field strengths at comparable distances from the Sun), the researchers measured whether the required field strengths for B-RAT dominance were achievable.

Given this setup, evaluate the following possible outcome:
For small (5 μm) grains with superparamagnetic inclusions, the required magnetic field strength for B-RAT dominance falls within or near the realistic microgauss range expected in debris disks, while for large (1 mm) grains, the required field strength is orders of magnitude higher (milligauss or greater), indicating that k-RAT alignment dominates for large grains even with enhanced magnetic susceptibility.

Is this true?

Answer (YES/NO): NO